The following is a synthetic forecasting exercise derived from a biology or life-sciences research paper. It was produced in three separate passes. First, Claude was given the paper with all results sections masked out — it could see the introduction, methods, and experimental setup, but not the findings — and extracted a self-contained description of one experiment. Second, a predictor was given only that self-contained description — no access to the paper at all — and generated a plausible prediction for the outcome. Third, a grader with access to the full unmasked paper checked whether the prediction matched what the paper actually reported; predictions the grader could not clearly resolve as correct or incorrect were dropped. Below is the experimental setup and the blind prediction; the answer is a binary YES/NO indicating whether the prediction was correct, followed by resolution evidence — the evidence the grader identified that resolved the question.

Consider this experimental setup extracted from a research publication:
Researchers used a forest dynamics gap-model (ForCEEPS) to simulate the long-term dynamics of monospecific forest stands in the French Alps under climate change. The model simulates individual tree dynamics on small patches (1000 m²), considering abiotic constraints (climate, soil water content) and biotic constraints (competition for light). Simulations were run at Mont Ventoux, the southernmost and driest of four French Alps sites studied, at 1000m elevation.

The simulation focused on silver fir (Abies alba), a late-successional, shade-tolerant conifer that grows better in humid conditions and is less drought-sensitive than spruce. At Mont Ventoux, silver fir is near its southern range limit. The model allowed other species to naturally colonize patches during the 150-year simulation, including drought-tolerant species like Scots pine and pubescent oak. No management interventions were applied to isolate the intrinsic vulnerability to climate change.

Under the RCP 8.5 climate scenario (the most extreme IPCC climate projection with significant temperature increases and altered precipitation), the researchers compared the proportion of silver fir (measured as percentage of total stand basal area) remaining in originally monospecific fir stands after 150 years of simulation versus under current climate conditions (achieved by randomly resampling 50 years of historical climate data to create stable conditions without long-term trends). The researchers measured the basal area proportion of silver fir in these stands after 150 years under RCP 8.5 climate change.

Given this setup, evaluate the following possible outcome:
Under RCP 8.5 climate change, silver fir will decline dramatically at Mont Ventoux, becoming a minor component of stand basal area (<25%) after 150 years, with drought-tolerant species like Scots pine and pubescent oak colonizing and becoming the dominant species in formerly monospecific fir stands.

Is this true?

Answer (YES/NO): YES